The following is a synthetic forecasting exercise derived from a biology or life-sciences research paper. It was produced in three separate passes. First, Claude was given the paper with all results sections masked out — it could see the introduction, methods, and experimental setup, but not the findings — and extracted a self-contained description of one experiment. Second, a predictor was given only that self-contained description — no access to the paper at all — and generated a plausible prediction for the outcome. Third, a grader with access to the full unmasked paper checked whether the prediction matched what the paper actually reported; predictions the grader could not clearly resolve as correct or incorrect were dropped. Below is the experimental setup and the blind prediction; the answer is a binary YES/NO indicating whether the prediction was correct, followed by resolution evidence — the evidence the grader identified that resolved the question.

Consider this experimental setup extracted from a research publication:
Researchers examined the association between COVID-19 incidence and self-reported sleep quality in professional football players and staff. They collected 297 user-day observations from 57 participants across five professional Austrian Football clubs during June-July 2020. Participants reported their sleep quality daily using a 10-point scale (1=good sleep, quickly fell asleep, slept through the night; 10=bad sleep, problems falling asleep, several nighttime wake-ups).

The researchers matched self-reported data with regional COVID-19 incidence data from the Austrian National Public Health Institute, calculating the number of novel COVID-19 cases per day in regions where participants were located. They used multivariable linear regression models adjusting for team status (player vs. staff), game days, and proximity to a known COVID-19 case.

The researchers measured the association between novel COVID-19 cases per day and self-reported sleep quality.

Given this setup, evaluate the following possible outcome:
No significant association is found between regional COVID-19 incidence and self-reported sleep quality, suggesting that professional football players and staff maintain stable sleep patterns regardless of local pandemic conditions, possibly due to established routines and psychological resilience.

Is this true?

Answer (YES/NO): NO